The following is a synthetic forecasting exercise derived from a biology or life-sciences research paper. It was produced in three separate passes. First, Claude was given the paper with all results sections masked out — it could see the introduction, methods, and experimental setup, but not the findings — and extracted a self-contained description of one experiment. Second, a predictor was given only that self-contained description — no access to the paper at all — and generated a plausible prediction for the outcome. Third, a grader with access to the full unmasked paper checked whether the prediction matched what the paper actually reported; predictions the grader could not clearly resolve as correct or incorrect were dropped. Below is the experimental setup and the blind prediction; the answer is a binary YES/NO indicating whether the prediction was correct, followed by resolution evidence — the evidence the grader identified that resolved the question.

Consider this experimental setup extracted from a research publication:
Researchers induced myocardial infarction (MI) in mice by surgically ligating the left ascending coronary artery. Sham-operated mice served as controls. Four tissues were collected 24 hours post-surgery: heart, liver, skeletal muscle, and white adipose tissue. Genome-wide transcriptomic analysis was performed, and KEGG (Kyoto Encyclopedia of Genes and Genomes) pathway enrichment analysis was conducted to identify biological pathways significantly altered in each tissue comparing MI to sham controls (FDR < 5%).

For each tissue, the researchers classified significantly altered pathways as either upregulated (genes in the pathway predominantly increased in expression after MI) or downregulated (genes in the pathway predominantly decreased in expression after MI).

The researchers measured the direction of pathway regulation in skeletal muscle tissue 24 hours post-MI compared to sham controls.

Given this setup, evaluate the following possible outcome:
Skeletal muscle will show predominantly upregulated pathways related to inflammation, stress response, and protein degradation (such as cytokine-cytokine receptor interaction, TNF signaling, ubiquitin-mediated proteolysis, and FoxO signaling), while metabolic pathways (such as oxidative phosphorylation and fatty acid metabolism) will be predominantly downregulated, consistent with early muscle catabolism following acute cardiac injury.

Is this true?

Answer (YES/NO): NO